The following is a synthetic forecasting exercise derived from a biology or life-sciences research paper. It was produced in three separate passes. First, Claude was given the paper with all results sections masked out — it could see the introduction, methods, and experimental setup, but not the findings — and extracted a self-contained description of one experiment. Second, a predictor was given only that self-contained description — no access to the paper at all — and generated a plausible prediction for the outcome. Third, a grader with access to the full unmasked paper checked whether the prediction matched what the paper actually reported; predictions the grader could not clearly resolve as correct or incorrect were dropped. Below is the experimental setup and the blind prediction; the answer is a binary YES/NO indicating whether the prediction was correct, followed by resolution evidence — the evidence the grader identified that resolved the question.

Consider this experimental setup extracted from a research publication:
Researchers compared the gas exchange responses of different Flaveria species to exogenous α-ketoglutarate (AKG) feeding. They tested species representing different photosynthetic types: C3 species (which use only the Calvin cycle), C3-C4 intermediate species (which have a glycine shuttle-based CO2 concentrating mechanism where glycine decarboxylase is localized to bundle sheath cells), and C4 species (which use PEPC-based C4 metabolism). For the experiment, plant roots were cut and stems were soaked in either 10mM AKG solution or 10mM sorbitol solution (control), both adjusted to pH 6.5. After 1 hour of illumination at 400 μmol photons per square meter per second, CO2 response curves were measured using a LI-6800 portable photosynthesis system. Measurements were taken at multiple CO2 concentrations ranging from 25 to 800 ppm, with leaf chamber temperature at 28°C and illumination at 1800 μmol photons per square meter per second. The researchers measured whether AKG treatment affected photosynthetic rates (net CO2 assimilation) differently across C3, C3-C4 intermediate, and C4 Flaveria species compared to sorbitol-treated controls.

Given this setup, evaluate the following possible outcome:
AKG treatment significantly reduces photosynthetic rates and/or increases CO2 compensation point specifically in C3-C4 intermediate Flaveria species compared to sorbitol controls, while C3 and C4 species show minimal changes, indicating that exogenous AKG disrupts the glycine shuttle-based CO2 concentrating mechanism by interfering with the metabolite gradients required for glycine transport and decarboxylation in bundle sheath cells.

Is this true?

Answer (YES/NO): NO